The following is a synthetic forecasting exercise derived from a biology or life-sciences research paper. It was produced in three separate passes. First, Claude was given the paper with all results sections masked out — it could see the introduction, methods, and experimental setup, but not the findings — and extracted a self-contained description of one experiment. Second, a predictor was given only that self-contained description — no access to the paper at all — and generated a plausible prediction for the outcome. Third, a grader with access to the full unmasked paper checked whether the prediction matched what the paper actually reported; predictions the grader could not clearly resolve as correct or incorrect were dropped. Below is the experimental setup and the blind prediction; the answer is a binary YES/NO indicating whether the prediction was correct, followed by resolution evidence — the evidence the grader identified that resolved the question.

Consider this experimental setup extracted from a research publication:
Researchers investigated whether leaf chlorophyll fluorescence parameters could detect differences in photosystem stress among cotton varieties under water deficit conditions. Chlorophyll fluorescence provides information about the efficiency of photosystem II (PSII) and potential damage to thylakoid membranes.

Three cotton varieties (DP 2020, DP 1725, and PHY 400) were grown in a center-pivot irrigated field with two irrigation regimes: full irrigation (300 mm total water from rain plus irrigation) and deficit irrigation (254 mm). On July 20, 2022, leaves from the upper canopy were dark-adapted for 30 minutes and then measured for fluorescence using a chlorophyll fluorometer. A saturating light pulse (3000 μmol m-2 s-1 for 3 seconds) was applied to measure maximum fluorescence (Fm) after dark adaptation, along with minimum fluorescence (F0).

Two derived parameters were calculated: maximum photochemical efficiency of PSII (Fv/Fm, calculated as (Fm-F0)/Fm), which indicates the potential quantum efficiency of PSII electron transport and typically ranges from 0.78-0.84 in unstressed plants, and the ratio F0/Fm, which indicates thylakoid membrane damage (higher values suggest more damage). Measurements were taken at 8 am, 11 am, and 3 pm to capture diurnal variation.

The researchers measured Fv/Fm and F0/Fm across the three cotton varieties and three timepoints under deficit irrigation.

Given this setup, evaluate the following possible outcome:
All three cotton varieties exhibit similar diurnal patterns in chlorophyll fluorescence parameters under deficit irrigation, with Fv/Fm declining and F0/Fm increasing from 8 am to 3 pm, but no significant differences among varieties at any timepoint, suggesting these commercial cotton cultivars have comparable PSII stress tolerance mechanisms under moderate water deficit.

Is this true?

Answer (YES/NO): NO